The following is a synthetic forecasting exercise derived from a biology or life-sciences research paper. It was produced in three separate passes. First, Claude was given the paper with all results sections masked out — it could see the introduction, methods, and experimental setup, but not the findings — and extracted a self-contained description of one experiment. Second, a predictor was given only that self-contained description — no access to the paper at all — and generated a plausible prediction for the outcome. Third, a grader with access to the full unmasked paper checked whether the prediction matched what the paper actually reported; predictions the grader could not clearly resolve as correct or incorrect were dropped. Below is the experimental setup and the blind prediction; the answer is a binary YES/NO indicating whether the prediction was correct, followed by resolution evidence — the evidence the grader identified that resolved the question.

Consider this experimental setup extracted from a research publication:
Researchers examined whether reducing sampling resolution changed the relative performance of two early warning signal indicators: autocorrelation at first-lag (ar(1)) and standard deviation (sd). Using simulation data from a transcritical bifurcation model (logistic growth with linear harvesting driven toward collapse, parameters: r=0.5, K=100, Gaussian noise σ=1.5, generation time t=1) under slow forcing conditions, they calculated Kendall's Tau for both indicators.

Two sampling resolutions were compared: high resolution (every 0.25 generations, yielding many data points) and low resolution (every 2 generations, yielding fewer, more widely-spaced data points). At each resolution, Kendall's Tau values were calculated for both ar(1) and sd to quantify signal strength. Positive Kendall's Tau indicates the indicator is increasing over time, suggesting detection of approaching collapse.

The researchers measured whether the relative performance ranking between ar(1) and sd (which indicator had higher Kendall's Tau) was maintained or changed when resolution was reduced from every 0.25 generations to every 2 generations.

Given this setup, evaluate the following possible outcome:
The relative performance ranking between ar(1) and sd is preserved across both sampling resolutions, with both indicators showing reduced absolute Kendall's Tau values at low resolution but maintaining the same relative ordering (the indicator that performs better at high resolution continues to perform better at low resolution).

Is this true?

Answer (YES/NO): NO